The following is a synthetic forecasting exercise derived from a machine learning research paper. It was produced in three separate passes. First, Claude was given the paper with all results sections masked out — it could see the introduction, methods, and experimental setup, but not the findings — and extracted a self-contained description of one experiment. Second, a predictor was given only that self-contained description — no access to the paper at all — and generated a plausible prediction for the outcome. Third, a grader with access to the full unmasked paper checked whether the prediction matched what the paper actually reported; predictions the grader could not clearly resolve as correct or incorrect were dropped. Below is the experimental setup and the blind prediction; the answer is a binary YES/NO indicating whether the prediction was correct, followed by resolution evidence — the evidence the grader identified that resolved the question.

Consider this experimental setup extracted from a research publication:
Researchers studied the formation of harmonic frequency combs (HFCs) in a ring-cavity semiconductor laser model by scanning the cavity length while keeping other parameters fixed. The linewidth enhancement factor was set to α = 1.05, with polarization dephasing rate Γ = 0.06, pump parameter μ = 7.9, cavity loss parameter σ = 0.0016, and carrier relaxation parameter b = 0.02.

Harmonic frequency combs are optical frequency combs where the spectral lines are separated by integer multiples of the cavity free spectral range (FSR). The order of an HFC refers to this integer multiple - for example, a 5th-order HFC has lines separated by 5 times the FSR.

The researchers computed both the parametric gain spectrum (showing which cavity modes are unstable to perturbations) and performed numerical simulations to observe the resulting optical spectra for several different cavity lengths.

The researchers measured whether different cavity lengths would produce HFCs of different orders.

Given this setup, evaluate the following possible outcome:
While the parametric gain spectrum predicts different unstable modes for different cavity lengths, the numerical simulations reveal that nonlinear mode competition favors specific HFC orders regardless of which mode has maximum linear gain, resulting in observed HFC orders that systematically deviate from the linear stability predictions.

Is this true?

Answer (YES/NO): NO